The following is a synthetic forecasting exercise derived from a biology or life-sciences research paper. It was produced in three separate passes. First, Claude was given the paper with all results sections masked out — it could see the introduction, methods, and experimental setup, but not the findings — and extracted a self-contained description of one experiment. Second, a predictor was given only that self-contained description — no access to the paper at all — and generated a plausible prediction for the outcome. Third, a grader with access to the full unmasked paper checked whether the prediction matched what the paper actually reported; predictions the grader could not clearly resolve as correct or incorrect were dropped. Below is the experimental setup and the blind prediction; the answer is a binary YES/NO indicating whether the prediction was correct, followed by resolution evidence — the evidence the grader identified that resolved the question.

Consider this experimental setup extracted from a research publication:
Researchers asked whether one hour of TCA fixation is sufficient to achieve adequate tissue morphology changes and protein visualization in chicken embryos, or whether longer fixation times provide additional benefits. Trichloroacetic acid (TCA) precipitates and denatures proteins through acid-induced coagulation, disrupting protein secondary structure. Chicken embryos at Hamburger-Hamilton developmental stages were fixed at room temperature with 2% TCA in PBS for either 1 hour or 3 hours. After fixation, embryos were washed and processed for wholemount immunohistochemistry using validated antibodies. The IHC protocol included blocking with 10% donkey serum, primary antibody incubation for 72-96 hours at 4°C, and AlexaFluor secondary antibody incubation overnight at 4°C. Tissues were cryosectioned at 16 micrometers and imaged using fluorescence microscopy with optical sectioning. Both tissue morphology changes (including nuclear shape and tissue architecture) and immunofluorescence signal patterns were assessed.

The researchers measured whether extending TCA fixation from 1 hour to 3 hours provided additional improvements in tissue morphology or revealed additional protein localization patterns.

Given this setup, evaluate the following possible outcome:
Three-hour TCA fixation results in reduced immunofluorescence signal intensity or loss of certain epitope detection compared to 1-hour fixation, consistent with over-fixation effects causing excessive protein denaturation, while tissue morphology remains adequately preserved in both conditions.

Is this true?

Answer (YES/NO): NO